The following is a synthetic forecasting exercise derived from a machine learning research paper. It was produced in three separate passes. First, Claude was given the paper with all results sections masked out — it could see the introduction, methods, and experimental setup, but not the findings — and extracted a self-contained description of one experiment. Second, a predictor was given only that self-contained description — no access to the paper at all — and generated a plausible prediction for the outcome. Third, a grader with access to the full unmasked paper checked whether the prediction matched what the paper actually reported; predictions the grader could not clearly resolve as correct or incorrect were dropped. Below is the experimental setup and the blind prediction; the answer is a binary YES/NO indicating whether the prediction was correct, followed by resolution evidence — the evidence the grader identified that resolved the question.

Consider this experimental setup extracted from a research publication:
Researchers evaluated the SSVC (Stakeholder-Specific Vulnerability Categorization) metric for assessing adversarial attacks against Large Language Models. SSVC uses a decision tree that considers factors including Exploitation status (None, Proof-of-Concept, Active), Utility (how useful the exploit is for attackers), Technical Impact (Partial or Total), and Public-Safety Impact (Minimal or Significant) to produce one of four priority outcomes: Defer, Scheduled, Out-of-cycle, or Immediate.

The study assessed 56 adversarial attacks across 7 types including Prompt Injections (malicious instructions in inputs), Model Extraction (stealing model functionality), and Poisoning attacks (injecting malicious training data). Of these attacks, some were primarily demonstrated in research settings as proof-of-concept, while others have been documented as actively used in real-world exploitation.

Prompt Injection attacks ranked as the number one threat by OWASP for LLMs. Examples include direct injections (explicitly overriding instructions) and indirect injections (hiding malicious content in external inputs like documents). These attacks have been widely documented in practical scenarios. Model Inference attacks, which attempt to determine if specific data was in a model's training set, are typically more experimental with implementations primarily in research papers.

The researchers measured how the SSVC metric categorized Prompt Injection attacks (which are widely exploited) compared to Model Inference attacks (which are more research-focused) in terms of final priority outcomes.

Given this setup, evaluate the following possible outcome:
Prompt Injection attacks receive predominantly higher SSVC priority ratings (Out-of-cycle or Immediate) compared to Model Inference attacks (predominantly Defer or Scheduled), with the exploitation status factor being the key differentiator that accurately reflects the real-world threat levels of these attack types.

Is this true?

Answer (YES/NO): NO